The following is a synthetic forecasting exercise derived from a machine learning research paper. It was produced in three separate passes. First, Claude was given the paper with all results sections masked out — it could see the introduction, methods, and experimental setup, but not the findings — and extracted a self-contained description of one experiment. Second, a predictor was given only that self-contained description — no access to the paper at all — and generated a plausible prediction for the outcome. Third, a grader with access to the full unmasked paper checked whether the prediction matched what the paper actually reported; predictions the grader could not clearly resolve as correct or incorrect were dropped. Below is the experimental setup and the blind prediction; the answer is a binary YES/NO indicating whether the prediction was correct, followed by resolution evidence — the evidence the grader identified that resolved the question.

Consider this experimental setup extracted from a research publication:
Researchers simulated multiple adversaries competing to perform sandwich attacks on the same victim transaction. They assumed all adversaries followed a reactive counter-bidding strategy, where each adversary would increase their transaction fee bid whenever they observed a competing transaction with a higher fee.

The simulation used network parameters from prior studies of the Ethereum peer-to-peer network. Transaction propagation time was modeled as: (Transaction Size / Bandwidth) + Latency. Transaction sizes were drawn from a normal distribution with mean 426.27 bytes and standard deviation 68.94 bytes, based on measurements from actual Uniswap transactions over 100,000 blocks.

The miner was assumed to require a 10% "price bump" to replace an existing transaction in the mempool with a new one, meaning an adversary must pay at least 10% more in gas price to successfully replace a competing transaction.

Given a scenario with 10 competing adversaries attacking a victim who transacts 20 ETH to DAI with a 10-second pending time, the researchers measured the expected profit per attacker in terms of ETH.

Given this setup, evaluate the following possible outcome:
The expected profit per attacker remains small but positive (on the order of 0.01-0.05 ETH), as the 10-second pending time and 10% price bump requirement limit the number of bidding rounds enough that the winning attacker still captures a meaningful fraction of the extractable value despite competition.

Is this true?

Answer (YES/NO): NO